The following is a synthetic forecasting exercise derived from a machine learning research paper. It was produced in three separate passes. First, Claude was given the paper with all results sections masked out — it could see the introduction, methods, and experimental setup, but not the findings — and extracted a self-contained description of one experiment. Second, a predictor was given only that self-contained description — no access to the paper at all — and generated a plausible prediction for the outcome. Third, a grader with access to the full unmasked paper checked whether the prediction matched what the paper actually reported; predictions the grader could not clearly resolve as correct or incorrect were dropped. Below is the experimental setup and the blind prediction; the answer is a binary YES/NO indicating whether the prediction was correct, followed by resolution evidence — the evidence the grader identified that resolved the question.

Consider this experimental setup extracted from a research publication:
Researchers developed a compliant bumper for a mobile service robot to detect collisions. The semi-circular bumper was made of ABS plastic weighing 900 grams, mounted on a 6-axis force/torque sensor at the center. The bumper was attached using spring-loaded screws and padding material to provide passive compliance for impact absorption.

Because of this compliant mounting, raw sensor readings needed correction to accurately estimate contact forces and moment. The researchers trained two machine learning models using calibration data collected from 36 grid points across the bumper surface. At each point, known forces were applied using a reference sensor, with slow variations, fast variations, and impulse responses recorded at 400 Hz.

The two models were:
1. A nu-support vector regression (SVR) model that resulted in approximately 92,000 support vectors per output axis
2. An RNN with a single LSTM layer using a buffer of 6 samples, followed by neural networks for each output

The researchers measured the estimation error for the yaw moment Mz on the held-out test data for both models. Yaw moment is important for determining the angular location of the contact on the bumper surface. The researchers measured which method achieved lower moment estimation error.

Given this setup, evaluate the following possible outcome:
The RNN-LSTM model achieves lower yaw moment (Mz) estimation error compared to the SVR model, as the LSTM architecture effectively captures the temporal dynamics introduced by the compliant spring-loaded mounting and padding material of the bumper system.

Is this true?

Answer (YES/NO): YES